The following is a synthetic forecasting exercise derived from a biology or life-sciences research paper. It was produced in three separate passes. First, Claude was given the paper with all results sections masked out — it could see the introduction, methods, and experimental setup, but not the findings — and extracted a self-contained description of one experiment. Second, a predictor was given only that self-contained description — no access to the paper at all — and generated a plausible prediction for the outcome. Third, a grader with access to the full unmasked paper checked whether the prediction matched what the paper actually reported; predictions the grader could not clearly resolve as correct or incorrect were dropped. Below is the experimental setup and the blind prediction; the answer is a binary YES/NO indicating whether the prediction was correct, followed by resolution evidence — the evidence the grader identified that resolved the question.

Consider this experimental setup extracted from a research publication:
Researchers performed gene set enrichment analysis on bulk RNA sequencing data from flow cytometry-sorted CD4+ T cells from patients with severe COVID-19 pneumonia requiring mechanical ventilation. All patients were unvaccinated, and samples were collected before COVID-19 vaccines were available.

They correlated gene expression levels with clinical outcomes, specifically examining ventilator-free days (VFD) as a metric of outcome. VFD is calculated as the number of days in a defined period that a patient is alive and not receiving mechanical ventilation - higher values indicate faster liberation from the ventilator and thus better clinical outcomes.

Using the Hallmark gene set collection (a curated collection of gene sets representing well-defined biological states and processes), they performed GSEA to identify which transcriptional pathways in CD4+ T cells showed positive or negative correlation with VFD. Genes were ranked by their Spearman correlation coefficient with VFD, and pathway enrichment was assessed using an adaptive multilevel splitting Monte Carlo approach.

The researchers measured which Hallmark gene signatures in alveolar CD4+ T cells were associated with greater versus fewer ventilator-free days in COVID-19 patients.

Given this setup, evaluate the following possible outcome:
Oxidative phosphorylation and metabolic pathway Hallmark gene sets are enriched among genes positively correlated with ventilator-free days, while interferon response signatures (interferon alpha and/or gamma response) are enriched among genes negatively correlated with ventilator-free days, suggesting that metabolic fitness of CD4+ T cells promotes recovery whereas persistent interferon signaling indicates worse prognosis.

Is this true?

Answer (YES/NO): NO